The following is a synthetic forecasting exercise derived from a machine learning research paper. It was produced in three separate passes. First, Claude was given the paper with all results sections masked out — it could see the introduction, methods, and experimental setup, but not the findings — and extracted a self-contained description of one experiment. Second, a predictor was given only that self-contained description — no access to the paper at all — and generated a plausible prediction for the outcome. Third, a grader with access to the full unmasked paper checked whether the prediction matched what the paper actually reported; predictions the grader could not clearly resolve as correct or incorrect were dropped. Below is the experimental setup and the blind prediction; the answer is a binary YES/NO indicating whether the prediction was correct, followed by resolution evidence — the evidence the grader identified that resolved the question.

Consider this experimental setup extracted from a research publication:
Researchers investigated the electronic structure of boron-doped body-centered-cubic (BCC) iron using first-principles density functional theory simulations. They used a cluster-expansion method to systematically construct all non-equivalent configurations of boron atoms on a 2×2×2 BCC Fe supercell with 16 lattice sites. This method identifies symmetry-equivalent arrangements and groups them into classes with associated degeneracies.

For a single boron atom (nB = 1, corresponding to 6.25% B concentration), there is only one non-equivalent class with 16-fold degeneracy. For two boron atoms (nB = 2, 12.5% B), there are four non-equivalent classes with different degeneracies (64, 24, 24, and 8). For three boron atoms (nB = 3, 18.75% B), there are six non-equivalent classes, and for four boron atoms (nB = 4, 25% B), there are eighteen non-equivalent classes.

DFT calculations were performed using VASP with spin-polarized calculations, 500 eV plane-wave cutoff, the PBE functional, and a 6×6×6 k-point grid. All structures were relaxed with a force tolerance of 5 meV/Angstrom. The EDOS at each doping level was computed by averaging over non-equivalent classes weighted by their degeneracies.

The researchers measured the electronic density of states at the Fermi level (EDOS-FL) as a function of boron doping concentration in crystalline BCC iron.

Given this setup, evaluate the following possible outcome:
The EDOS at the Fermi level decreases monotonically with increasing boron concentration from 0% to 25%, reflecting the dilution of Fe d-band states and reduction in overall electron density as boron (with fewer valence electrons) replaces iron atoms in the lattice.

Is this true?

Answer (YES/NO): NO